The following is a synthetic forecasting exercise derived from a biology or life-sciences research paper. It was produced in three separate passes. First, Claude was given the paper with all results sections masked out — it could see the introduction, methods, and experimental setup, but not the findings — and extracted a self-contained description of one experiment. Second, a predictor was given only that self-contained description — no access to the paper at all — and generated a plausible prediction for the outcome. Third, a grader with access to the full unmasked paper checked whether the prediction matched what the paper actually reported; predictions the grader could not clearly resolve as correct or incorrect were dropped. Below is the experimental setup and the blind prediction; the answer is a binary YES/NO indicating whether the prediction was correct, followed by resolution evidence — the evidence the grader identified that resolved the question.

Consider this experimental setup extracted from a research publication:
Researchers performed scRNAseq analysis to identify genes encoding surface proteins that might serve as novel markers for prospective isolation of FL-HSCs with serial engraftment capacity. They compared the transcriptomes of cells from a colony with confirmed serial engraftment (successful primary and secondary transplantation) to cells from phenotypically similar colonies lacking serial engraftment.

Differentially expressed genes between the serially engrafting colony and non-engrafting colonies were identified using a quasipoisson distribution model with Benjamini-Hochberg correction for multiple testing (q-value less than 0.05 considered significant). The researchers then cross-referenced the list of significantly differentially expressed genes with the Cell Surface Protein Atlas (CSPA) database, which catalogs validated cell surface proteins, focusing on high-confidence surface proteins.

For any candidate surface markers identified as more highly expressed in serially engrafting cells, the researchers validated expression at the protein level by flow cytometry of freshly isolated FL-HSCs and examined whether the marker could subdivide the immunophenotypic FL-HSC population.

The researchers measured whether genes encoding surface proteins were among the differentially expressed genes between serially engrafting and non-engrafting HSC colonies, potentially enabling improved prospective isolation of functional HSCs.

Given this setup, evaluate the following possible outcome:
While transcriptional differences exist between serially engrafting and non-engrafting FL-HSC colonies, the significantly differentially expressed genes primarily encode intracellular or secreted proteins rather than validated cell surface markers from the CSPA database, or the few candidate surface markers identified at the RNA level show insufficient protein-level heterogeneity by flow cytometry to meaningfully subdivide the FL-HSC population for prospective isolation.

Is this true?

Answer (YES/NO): NO